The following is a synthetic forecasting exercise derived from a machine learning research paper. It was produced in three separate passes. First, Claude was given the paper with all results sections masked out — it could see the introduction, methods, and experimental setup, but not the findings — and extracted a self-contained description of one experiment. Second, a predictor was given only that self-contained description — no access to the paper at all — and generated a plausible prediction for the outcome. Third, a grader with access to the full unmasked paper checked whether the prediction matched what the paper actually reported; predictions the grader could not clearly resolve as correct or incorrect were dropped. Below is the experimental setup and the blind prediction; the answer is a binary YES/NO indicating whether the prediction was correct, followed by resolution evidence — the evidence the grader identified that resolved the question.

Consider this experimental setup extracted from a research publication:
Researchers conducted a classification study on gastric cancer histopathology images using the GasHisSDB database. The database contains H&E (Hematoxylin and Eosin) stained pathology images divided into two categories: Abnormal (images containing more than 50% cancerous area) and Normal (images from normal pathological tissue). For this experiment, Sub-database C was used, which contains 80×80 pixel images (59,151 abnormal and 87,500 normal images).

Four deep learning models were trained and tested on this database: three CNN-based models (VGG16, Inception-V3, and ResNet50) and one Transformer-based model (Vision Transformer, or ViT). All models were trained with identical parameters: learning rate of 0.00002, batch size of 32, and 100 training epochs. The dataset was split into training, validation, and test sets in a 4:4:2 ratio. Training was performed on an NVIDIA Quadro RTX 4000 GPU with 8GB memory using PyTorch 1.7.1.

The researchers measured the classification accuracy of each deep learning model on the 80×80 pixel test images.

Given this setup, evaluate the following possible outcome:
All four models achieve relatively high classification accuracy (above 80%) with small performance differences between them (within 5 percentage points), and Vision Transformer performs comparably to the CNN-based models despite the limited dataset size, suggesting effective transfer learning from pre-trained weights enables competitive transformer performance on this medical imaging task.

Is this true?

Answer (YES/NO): NO